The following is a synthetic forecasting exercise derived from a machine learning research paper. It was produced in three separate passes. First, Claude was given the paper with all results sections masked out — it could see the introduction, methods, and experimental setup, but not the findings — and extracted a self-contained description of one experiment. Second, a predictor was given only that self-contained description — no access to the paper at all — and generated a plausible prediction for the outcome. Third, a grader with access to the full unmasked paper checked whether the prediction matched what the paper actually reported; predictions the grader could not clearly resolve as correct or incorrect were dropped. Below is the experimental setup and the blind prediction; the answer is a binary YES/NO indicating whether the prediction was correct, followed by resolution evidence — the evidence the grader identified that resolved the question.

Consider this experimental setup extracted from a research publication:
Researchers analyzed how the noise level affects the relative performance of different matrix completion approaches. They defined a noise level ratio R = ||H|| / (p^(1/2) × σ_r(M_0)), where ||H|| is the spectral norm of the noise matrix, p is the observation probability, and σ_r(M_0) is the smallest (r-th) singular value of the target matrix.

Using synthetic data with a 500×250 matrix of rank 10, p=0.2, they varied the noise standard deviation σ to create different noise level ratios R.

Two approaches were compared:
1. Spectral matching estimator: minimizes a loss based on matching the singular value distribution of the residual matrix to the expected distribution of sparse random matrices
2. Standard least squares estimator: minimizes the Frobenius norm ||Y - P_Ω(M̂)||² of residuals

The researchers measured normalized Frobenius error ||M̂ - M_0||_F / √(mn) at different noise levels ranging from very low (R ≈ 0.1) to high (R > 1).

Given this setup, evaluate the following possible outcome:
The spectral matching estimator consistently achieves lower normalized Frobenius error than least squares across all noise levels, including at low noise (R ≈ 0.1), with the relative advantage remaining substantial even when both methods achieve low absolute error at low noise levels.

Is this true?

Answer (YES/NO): NO